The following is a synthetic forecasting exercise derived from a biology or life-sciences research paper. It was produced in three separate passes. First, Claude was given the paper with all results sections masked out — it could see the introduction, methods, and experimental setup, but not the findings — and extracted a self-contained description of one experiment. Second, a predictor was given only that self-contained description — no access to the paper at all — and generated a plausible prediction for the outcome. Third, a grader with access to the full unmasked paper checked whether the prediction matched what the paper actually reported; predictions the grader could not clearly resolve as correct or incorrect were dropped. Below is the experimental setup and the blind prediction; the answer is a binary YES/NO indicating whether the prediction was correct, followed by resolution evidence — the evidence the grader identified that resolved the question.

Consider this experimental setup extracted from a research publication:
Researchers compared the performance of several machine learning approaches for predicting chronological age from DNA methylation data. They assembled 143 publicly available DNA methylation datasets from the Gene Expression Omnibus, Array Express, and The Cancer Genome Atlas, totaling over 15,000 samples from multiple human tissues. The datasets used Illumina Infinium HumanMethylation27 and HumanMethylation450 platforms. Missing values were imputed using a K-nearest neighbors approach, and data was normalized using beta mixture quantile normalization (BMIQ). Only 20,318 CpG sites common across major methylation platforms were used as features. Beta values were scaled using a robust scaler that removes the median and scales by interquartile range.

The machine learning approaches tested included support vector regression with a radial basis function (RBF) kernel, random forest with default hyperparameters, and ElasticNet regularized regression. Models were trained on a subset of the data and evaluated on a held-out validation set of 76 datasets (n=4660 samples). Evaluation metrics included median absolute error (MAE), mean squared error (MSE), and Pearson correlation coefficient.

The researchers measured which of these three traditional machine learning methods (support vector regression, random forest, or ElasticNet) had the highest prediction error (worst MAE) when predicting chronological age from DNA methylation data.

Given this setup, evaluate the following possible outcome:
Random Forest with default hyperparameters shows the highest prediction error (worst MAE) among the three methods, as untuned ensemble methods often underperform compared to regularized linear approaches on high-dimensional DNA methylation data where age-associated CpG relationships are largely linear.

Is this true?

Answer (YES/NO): NO